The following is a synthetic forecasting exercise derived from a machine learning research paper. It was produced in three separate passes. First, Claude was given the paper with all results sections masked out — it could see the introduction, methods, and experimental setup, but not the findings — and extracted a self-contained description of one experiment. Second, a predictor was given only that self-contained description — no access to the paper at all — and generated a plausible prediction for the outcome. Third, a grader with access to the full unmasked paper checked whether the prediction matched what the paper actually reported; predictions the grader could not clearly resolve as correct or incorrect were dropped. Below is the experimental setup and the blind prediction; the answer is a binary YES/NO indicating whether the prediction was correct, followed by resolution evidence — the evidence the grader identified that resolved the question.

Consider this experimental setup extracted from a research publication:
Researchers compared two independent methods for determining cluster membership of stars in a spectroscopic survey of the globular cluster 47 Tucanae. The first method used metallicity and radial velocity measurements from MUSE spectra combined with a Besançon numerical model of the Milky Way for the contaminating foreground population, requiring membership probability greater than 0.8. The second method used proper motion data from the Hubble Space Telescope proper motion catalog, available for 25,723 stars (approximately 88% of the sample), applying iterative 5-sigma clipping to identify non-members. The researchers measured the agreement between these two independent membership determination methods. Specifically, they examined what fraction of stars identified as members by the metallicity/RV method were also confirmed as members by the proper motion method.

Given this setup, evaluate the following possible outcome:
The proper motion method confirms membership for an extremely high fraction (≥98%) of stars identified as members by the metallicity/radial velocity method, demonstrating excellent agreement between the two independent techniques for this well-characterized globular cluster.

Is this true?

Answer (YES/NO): YES